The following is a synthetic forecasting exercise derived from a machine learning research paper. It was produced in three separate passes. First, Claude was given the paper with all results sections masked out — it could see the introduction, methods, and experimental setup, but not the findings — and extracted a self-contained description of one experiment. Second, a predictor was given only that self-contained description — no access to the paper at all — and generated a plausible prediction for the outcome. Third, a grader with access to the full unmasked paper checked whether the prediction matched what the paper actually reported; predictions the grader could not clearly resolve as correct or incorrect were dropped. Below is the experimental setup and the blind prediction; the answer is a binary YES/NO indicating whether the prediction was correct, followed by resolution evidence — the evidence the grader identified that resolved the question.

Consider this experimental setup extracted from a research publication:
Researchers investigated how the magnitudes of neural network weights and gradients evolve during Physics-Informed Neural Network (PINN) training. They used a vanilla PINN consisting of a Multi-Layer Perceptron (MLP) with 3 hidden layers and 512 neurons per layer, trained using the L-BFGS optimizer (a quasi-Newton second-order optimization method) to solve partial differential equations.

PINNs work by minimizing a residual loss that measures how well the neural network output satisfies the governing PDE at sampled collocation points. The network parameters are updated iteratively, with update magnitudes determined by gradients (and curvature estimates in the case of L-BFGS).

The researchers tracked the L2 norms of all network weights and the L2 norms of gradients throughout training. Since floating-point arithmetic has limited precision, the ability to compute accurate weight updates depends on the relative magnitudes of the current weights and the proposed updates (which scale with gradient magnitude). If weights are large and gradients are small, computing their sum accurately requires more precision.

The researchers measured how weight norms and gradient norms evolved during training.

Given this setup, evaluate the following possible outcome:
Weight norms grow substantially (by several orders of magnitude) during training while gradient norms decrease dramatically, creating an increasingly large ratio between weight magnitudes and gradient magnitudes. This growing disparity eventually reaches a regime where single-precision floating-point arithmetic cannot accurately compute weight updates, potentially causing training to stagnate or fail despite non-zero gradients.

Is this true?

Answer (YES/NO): NO